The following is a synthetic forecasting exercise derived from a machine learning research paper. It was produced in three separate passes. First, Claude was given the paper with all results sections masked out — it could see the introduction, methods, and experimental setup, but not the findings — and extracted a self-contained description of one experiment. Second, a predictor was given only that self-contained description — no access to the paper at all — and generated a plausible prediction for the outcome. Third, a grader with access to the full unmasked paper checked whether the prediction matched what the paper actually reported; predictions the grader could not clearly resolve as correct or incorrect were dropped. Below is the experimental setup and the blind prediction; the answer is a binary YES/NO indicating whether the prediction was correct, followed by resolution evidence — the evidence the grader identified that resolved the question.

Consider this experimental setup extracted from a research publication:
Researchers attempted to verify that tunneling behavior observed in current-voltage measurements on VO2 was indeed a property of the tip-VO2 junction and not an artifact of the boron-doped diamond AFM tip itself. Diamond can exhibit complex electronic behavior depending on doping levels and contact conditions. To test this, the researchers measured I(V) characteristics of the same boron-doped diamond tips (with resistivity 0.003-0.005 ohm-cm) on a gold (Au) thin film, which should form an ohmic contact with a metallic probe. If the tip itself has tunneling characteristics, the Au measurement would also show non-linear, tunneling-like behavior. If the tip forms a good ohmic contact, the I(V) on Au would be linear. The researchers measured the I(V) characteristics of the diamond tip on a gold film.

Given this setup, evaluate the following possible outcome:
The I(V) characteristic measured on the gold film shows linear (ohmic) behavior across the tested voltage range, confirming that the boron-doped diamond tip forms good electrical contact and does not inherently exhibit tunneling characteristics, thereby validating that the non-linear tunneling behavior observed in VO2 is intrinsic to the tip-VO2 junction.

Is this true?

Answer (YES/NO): YES